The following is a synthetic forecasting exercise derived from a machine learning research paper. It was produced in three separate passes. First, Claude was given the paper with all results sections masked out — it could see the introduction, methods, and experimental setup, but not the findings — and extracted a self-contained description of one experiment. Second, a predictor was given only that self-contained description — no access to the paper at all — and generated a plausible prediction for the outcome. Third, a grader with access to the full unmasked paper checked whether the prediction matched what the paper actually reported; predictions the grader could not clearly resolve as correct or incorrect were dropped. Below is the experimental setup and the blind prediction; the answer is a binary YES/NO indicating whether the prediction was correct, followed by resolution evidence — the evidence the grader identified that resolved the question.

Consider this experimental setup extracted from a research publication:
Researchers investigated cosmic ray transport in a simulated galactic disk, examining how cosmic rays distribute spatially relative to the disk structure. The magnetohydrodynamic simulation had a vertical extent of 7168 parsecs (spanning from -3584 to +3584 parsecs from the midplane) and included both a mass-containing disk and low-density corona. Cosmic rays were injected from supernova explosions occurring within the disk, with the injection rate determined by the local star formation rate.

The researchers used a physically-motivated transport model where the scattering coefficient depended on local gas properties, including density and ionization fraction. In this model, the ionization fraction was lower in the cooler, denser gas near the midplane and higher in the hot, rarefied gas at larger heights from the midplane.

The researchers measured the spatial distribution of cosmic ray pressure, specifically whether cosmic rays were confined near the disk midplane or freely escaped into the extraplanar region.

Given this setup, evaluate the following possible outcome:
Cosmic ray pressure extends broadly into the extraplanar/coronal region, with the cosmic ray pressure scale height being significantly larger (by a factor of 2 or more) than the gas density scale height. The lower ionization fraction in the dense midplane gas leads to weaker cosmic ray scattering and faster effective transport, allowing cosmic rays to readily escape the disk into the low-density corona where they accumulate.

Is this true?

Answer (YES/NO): NO